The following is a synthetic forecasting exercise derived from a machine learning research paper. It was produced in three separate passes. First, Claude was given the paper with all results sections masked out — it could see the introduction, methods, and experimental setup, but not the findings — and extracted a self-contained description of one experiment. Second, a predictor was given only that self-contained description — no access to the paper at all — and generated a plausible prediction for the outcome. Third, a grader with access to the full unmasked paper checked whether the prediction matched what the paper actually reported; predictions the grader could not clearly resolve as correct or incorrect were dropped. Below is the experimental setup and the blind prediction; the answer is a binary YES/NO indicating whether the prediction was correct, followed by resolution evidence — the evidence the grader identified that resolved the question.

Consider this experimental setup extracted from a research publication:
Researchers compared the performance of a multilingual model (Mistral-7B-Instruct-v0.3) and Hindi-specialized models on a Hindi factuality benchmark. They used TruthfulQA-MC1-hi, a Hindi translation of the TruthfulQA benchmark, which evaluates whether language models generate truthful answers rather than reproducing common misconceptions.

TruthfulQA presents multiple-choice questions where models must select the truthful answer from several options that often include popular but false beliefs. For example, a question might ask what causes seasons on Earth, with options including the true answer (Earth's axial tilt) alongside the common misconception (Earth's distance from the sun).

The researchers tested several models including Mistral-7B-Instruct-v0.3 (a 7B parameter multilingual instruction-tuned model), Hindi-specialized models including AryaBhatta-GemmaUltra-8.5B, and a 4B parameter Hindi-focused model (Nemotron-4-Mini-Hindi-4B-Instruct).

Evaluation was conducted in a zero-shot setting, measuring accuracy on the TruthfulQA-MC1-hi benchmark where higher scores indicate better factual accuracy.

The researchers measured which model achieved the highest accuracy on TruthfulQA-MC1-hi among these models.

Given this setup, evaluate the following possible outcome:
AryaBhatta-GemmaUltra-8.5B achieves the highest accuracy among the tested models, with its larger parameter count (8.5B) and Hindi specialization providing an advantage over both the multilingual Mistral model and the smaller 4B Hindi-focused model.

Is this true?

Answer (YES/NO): NO